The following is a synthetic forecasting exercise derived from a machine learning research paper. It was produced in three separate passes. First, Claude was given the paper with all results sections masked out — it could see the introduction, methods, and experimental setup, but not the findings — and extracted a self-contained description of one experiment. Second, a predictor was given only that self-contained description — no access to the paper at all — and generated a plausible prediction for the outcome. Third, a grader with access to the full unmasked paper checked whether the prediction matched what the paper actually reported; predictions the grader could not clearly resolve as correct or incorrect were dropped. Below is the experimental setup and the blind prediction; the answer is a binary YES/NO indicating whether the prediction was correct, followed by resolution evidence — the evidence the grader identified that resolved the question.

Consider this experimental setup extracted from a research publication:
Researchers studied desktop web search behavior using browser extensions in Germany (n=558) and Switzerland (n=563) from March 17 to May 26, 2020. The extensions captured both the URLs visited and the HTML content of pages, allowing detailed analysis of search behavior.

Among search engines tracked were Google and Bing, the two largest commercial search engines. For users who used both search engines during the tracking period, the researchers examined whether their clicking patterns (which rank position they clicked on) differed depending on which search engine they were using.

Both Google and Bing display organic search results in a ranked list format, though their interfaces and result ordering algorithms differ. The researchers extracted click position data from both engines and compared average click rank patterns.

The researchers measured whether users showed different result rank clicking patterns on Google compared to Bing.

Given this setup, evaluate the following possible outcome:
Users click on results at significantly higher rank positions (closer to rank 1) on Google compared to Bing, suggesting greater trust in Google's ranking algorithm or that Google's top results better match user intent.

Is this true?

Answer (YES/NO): NO